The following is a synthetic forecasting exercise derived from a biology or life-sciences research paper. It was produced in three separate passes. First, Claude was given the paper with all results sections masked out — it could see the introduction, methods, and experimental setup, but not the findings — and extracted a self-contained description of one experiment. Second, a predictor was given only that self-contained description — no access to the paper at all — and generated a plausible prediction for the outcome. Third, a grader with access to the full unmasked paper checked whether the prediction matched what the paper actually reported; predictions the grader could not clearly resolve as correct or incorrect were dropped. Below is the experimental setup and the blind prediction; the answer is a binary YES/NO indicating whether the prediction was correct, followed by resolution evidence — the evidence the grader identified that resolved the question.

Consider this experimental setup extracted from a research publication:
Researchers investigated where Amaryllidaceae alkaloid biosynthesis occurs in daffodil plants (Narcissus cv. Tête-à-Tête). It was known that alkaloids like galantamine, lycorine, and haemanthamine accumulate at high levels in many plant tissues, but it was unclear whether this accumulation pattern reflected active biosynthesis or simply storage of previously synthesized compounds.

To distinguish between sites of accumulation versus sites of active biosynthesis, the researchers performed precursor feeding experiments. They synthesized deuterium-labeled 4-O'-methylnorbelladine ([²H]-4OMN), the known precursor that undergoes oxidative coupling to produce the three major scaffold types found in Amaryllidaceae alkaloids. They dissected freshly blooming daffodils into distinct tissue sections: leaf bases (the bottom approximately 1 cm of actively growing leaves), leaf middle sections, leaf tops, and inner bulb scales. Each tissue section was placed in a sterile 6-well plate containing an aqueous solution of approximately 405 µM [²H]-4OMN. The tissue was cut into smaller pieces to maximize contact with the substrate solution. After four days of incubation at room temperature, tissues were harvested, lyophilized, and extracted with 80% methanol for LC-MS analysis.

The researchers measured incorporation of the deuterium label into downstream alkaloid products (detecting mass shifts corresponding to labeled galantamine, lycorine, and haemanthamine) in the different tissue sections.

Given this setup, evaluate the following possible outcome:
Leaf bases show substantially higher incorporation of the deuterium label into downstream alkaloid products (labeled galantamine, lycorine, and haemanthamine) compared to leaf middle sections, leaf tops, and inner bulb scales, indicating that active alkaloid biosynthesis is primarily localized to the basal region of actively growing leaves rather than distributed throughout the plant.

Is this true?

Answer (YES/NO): YES